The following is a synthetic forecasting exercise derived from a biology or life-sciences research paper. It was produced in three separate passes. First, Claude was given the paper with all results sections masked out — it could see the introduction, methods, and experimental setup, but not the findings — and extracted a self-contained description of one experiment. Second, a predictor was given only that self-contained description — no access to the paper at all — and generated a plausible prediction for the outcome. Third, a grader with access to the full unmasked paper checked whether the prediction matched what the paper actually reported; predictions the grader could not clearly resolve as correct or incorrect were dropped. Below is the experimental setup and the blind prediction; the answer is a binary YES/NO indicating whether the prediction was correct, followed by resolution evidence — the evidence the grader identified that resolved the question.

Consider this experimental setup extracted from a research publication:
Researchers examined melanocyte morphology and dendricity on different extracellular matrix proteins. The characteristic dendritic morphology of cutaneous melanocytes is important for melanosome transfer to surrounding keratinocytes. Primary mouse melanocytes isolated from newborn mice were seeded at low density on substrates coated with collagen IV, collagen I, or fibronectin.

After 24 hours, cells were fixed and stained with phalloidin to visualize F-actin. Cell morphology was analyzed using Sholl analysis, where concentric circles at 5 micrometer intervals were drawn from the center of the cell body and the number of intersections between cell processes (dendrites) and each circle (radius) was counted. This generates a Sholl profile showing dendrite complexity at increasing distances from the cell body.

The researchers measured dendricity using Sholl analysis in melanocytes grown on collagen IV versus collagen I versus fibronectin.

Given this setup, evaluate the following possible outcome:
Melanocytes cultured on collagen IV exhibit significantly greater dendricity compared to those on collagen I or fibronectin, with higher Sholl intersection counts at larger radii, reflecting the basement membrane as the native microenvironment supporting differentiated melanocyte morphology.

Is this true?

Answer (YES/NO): NO